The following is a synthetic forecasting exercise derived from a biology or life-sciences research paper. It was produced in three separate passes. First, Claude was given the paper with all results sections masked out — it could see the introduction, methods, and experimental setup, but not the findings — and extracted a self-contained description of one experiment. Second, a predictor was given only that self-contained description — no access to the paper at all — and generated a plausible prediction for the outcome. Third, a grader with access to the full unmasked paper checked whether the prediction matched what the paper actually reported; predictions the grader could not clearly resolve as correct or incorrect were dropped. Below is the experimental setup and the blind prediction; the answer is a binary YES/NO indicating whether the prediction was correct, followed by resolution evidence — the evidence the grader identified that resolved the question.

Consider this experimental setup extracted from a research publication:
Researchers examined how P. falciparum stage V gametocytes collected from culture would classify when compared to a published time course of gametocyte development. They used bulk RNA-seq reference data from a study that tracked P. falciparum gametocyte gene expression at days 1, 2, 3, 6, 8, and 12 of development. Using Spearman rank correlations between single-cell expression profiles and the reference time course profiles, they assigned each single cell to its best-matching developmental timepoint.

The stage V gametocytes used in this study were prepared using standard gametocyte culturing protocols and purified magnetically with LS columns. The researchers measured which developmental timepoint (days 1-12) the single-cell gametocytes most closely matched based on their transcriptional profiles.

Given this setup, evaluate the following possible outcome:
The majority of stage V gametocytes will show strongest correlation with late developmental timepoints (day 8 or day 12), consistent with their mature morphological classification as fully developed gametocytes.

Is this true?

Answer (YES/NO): YES